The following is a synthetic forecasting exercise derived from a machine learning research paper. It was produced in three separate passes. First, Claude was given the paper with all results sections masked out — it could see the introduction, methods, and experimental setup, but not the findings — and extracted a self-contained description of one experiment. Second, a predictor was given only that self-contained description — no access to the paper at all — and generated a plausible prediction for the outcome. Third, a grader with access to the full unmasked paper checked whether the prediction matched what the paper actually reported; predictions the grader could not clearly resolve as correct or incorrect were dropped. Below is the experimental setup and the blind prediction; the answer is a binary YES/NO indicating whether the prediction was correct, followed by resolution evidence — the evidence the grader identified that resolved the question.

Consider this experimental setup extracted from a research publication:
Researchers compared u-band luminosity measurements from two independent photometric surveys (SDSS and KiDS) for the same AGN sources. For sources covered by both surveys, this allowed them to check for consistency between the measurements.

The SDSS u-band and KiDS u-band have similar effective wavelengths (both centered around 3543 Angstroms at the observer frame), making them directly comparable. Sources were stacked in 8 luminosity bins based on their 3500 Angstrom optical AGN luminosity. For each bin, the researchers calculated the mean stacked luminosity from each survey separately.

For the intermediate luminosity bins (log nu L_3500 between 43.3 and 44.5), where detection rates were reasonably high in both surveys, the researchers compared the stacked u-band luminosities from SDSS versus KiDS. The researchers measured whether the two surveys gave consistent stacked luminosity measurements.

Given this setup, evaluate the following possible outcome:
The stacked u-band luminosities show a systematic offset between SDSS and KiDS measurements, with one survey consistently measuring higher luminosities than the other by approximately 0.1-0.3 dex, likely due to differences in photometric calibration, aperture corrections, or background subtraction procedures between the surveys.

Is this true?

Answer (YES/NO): NO